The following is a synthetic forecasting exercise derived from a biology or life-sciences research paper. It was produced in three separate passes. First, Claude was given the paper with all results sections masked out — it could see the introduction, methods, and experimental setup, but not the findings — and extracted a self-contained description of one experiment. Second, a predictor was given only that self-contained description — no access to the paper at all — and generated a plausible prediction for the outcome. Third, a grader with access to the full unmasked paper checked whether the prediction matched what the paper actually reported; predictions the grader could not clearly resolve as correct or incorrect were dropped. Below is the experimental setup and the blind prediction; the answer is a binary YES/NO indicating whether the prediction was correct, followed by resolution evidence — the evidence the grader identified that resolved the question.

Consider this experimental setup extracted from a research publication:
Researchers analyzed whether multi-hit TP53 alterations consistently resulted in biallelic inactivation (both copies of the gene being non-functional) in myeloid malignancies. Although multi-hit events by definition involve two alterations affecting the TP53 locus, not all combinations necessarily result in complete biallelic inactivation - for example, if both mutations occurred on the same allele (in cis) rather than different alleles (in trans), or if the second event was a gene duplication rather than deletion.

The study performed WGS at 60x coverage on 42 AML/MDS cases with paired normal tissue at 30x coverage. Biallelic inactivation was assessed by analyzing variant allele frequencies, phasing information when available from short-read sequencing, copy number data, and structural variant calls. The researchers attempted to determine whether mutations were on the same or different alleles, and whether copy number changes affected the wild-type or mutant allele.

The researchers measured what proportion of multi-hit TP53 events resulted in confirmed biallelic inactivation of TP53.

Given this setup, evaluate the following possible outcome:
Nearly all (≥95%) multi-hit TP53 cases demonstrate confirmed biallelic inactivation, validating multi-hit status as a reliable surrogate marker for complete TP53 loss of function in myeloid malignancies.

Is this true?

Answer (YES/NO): NO